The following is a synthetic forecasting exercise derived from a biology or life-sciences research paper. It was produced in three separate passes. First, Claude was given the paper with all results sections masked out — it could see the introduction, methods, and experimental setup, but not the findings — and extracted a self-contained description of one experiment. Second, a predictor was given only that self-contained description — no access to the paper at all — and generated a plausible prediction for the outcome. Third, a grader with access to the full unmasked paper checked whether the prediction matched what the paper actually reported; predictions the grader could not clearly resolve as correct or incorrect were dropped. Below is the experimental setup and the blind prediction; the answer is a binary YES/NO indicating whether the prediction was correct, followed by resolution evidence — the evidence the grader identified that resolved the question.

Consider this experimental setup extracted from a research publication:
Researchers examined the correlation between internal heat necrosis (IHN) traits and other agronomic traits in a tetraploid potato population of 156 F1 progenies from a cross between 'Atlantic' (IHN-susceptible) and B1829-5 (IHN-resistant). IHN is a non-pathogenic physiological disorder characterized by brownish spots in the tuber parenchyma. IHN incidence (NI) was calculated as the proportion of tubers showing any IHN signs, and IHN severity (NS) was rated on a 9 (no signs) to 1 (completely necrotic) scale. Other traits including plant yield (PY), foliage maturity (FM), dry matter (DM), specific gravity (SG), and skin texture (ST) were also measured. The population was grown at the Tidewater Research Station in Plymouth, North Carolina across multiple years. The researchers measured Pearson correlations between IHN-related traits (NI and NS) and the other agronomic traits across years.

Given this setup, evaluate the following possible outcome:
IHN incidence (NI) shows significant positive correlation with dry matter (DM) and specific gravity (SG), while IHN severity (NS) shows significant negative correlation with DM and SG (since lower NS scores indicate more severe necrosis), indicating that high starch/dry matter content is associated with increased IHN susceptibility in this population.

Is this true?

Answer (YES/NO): NO